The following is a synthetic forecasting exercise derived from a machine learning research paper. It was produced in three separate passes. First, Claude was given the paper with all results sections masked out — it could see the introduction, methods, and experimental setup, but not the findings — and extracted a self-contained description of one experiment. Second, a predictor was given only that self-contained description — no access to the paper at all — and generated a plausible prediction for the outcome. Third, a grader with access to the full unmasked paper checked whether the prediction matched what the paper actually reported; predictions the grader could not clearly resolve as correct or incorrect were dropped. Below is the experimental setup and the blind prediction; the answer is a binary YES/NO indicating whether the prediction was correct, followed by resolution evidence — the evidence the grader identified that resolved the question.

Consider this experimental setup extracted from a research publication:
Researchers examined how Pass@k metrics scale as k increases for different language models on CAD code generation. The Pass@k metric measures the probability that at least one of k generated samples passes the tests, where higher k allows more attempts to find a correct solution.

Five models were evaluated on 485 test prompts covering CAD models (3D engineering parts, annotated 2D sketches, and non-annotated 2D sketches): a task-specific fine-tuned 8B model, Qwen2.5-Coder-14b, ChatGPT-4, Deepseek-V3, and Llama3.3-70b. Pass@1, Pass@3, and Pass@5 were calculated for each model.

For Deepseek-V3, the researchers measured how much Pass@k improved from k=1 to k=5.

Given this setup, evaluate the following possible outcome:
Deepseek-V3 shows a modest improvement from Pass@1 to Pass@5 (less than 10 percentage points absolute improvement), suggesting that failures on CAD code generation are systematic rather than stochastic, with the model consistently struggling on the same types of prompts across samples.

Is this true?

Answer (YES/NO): YES